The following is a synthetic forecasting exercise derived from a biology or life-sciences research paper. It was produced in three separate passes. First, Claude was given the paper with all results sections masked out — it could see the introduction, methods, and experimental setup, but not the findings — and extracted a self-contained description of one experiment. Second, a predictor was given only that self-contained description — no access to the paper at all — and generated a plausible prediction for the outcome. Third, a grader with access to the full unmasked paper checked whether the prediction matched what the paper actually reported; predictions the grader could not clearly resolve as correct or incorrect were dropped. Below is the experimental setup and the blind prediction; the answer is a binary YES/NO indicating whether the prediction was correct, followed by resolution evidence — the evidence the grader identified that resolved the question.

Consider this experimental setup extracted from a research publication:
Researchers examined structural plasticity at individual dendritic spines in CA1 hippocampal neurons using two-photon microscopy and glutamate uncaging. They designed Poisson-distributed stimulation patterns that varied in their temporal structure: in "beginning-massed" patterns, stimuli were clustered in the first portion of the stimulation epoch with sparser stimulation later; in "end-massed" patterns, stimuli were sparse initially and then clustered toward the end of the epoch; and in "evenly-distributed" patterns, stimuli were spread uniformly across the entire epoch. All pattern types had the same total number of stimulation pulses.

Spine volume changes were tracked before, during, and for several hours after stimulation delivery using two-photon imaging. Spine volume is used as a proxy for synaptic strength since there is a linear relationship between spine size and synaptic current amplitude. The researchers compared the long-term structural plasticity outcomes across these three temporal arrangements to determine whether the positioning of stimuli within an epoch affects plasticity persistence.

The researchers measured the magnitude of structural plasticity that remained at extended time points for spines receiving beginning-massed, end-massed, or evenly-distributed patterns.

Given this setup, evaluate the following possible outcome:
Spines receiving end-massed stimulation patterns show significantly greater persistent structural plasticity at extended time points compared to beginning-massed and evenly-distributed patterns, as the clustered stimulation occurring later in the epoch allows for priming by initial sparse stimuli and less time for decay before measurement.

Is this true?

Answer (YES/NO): NO